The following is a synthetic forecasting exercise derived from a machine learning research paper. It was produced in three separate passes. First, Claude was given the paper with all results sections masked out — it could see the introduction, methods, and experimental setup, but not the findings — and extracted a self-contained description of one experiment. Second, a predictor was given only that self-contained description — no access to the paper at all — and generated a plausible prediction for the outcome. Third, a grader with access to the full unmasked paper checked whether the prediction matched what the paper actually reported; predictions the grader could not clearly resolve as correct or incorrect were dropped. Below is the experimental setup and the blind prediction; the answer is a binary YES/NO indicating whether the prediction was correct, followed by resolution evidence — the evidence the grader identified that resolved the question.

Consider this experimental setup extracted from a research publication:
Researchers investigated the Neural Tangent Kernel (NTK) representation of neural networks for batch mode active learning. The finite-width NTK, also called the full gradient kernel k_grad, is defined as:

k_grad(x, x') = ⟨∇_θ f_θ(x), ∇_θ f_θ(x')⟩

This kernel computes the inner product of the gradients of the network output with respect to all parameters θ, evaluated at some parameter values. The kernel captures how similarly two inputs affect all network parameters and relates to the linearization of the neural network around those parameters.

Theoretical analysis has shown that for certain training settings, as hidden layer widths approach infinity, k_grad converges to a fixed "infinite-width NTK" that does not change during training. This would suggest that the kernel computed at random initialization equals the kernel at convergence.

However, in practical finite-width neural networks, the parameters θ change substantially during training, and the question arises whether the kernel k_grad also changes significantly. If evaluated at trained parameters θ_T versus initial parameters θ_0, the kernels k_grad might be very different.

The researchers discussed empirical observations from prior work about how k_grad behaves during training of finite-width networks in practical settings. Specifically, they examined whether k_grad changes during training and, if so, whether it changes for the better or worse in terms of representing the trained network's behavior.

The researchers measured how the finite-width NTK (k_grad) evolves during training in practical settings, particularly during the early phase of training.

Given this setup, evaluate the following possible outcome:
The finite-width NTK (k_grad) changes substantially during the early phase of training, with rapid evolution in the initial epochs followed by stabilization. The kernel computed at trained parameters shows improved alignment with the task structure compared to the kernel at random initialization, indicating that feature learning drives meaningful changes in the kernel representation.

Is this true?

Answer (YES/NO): NO